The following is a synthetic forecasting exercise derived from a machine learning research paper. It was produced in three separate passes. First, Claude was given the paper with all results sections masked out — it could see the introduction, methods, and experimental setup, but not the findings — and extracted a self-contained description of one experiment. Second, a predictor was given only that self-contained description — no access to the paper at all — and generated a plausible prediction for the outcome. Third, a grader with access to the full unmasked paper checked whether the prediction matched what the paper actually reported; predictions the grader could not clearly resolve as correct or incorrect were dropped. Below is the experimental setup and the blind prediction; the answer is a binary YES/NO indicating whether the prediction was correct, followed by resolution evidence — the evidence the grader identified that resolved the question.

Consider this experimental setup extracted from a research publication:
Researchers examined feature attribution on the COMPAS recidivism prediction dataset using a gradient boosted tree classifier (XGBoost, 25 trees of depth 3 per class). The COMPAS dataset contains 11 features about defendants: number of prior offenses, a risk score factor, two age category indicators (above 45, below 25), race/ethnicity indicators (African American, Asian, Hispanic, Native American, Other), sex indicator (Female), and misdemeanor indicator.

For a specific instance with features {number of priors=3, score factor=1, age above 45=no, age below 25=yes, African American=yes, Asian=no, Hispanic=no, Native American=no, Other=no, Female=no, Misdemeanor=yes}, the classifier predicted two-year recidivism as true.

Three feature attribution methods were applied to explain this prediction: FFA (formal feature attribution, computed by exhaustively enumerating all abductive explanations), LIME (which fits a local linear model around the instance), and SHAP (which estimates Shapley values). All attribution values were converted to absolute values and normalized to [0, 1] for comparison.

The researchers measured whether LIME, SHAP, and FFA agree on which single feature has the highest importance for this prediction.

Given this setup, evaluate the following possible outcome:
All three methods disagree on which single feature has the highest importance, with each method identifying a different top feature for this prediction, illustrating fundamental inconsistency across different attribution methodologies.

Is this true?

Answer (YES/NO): NO